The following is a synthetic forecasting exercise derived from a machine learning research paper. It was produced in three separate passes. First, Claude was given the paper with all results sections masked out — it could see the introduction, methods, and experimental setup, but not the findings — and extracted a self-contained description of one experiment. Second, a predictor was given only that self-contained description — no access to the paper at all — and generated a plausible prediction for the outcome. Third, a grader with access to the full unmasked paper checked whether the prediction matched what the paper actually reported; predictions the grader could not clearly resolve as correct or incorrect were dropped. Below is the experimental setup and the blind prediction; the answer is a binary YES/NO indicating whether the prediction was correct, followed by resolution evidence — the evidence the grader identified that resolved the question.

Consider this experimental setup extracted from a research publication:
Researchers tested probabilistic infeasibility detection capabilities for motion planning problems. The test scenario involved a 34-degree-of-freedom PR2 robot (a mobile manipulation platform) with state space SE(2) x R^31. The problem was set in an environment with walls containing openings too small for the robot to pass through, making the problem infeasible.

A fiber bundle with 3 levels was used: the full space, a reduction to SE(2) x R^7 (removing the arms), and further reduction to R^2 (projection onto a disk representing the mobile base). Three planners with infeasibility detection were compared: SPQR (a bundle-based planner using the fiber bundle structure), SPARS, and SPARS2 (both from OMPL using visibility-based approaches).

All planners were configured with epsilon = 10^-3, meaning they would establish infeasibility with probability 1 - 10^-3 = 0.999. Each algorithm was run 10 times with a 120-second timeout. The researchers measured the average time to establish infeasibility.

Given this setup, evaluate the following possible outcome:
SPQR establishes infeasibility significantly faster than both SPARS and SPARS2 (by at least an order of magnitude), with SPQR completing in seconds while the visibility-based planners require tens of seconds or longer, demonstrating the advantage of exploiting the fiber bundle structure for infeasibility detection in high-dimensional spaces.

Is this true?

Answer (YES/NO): YES